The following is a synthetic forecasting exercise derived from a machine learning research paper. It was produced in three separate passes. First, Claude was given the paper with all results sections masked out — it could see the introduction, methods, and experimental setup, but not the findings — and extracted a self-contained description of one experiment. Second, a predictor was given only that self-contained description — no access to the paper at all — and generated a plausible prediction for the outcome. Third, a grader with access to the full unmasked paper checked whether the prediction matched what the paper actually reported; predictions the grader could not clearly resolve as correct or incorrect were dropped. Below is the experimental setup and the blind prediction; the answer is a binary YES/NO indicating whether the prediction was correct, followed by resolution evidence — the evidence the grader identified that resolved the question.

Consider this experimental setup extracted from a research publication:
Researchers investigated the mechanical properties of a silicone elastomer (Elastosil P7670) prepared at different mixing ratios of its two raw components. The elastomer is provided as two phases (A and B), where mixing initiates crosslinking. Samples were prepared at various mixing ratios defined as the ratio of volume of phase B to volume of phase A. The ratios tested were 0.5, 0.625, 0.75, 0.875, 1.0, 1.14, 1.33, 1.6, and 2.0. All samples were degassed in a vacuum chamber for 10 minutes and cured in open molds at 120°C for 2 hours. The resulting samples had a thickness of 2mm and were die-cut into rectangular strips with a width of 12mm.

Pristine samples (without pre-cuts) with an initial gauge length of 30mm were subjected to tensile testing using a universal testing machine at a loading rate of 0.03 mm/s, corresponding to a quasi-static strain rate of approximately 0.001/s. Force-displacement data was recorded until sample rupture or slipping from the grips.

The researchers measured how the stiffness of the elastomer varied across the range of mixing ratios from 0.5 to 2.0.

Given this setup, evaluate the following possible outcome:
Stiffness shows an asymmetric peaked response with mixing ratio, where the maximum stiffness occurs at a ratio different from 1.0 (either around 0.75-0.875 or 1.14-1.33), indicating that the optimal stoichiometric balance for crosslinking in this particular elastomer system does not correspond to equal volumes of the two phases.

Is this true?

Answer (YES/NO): YES